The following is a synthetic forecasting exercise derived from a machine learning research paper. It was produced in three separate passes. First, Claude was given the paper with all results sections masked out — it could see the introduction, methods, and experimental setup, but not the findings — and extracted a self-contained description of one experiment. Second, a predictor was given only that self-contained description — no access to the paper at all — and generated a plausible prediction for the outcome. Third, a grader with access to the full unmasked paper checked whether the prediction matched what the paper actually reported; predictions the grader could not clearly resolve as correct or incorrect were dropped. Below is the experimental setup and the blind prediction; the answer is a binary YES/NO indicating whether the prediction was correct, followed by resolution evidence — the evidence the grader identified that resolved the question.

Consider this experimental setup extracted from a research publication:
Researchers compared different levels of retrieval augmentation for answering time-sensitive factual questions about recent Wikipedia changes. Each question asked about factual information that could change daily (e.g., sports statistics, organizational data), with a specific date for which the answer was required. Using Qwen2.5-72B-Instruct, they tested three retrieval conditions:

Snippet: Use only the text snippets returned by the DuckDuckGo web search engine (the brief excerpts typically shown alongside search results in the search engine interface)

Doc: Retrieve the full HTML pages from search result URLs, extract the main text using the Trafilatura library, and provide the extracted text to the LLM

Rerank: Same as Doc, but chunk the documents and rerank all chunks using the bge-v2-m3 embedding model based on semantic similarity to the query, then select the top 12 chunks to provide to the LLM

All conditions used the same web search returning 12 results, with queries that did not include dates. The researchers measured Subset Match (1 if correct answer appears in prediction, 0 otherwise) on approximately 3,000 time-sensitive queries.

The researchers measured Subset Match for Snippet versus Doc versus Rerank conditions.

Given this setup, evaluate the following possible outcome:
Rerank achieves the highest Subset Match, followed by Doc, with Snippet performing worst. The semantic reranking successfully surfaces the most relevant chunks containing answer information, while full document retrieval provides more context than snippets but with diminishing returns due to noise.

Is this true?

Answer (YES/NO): YES